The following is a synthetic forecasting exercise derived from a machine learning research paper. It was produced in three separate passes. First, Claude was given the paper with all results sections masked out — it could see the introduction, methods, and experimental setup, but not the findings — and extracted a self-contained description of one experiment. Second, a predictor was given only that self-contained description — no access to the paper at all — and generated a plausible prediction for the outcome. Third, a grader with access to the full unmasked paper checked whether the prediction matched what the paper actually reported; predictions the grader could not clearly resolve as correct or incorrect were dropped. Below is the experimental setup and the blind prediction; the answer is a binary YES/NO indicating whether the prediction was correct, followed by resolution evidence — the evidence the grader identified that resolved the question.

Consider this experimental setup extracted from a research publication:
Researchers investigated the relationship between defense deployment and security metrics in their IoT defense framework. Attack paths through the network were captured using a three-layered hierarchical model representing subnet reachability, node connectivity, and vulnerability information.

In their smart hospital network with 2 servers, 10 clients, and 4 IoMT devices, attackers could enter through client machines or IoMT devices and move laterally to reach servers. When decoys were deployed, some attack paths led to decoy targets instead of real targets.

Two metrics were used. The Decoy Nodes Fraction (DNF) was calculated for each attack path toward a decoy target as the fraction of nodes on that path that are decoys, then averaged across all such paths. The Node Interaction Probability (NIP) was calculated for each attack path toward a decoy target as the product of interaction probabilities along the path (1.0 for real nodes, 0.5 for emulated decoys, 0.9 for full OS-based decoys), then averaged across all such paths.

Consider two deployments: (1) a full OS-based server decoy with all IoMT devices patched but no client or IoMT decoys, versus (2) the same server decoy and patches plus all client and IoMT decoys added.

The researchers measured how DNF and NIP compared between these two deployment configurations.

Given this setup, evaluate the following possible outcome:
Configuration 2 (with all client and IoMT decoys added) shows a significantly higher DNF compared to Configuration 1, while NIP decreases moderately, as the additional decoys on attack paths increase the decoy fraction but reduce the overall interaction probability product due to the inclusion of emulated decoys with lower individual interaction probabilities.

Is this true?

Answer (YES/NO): YES